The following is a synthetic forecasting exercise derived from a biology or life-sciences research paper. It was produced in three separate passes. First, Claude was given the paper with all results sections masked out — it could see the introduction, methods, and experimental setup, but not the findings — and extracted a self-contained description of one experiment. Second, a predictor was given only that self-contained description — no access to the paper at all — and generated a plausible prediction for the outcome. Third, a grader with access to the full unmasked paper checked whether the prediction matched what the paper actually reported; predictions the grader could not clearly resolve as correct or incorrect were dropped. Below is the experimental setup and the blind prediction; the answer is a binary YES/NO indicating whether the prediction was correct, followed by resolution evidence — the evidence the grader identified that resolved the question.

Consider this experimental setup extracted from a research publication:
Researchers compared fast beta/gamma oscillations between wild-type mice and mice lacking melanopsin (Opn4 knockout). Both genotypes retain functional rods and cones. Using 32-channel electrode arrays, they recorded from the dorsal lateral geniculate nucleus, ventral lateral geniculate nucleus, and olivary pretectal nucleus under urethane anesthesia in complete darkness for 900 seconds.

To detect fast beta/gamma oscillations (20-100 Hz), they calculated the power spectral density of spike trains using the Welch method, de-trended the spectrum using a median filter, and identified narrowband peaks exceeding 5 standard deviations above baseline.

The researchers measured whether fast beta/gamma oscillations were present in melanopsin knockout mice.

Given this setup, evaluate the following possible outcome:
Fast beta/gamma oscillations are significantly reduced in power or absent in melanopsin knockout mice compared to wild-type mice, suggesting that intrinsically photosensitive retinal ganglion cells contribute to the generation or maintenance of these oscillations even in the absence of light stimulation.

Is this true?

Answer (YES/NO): NO